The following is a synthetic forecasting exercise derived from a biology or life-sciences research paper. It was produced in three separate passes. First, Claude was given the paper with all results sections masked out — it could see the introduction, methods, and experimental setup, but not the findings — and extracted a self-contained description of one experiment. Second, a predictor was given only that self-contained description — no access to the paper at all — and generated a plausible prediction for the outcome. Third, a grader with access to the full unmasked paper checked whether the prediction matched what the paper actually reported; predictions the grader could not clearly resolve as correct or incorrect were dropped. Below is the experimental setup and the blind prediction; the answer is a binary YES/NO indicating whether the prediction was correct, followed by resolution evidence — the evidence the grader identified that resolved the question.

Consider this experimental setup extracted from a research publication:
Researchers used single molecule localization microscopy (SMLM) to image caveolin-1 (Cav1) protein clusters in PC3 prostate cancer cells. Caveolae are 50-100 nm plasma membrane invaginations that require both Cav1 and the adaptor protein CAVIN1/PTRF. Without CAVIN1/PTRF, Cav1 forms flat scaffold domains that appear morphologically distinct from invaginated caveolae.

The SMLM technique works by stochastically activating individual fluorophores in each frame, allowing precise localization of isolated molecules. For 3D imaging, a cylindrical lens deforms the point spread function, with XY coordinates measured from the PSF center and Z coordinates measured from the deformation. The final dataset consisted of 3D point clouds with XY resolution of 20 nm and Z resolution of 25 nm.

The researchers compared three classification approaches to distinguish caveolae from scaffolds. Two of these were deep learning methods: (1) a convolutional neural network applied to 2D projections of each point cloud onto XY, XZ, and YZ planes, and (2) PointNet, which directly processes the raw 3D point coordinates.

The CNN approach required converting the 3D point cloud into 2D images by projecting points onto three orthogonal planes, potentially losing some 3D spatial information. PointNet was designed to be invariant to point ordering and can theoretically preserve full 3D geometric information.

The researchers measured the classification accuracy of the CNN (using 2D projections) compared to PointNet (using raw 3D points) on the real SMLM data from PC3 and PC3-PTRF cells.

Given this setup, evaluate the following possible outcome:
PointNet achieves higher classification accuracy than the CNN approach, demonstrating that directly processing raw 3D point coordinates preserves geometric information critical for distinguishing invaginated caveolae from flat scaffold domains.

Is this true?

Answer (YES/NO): NO